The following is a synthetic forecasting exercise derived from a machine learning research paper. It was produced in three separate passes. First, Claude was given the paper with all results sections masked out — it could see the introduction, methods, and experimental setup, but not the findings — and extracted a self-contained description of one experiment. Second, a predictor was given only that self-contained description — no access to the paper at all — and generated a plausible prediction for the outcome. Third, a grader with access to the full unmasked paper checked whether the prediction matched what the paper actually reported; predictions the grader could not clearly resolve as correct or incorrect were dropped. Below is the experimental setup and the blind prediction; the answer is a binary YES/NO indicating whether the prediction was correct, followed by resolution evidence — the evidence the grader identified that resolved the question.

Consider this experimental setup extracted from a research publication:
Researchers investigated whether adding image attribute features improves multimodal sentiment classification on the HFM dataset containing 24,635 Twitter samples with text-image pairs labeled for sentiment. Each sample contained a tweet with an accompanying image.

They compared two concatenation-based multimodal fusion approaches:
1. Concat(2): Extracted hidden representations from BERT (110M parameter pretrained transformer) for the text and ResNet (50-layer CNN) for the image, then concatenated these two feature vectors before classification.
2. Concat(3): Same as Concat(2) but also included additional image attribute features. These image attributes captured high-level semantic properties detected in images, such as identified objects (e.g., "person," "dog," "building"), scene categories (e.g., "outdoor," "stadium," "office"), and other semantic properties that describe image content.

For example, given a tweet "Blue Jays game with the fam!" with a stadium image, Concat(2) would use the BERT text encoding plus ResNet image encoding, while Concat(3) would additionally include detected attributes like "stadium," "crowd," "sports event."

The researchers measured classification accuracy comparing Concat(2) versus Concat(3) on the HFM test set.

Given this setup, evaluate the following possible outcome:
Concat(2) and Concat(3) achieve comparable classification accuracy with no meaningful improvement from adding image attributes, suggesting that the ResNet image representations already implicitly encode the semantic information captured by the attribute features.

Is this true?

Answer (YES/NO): NO